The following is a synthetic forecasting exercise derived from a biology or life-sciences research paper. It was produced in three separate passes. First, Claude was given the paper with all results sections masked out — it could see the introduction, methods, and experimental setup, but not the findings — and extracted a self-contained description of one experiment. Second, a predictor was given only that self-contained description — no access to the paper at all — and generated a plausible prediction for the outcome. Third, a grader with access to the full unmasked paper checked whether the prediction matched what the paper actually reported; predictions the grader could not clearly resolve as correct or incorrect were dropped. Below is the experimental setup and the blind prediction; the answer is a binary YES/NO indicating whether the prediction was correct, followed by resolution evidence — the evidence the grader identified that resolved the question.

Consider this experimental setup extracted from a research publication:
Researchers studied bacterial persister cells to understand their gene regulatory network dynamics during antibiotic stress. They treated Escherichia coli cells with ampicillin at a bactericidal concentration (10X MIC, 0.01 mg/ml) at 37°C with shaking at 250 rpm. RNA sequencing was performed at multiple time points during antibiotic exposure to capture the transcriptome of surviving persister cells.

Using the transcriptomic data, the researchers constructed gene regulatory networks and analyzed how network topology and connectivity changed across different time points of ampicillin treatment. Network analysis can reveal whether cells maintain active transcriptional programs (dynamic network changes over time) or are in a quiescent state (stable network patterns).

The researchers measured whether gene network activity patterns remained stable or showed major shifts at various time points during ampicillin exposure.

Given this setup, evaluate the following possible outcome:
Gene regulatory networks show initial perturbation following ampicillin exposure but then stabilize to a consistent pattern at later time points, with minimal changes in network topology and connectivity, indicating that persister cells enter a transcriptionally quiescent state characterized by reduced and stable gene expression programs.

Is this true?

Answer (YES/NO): NO